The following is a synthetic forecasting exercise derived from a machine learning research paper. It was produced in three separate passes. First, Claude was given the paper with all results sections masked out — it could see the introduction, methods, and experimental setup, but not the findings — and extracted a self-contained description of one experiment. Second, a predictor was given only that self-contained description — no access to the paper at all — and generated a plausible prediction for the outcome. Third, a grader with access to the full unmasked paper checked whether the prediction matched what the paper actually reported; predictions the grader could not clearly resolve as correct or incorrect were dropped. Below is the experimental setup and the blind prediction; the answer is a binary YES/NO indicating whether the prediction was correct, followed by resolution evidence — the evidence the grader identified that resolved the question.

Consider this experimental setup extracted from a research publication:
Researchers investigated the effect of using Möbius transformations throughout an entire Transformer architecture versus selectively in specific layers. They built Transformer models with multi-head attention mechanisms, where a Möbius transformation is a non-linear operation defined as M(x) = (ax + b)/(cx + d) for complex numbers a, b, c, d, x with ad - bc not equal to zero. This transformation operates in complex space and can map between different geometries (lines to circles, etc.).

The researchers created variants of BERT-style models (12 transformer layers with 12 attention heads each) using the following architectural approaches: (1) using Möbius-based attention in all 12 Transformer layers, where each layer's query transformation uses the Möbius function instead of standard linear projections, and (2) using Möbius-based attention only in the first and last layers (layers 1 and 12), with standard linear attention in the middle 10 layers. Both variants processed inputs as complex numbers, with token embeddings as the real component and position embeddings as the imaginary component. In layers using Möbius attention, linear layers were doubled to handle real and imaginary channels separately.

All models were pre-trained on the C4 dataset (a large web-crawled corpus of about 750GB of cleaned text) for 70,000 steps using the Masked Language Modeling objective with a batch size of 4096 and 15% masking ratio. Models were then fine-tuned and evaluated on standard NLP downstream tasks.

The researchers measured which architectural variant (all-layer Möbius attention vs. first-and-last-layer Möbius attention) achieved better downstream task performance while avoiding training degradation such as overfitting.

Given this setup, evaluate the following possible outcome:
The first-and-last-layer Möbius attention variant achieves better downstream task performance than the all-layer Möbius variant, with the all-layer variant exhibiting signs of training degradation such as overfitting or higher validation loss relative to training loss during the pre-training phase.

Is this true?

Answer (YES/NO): YES